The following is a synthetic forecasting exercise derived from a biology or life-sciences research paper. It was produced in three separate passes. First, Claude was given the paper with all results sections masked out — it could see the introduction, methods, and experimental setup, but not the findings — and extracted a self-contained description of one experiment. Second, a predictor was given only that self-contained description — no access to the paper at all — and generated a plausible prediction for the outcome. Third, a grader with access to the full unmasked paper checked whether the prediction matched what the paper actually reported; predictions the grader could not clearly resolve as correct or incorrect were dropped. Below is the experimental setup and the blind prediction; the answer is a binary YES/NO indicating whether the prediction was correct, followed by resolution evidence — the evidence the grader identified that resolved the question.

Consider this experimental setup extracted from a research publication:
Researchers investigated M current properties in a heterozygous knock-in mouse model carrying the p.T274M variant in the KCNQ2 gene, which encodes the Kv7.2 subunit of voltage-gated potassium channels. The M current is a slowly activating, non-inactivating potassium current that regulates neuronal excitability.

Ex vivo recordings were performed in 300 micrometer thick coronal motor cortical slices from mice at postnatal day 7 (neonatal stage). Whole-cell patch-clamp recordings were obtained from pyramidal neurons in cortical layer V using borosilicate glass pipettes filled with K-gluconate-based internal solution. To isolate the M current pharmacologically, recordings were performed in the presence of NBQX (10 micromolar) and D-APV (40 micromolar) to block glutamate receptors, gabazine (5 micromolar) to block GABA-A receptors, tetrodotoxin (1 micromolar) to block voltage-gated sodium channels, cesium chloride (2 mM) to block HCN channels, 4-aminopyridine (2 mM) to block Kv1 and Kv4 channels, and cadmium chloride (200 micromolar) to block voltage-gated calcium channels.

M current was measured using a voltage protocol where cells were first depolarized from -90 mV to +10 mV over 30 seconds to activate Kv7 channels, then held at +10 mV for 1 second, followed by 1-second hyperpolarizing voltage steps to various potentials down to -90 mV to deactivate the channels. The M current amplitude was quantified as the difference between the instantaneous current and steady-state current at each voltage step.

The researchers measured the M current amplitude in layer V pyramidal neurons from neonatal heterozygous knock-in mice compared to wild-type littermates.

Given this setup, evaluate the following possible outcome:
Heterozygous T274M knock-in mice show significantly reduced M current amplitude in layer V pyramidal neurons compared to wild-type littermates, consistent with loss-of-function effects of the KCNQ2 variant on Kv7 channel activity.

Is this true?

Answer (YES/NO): NO